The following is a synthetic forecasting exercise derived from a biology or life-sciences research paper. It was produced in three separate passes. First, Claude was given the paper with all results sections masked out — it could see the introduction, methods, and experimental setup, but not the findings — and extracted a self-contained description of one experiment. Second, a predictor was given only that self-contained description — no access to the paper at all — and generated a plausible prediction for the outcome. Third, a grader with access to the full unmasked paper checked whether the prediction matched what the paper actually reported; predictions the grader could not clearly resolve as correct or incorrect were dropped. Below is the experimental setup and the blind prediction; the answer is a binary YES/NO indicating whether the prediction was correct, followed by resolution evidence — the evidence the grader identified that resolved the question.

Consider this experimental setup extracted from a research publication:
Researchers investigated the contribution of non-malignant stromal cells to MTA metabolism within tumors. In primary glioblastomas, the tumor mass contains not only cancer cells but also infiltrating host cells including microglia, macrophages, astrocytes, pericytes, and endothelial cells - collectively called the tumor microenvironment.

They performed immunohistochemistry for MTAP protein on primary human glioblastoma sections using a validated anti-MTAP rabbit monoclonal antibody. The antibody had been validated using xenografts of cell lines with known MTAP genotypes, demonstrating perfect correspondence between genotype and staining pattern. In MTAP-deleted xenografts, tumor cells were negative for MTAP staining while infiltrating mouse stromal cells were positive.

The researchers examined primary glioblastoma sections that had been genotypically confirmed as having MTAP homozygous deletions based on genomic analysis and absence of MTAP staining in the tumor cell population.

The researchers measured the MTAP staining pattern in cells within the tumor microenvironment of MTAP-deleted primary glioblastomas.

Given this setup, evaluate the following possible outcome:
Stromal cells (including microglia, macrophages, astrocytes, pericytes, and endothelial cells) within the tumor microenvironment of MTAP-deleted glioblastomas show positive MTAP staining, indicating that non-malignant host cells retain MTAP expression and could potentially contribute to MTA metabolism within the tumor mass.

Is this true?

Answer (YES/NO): YES